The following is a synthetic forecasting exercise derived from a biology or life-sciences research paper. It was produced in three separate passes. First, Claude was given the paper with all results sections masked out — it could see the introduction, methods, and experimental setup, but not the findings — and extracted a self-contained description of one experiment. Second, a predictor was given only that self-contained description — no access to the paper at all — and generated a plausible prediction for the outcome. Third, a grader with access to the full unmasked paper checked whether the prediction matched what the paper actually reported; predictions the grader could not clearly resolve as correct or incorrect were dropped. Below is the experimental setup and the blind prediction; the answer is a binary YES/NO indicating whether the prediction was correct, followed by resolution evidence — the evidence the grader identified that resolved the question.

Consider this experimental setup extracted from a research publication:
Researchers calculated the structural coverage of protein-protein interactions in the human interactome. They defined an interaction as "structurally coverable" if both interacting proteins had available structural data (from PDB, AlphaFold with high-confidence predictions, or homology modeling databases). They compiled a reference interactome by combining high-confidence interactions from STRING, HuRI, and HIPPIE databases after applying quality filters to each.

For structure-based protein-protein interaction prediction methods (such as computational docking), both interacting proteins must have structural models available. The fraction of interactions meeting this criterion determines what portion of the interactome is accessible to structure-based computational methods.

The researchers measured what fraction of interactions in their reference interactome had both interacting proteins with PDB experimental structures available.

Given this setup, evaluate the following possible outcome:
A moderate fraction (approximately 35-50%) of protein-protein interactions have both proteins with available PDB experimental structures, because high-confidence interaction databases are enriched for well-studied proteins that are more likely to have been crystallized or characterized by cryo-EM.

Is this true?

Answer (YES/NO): NO